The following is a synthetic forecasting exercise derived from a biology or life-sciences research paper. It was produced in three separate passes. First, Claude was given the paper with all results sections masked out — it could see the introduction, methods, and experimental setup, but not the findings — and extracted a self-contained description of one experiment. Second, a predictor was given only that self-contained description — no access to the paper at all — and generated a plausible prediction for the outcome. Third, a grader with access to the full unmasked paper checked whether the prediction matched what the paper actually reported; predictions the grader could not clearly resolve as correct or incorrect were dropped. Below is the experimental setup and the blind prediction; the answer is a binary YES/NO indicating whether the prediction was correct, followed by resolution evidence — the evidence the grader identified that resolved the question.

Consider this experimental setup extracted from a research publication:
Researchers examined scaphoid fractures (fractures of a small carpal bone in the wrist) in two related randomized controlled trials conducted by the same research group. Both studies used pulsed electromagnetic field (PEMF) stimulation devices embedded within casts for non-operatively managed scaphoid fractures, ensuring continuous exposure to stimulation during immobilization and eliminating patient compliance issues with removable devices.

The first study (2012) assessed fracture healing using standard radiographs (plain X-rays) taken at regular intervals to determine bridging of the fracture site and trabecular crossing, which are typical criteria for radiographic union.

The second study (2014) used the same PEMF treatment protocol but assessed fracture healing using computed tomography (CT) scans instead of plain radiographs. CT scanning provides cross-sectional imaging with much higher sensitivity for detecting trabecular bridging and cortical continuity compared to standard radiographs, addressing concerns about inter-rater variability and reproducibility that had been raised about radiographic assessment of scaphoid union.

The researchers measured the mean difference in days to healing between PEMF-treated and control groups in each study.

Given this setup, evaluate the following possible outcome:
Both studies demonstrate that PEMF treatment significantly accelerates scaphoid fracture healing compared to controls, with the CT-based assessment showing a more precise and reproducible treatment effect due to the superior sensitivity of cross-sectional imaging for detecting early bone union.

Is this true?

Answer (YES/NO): NO